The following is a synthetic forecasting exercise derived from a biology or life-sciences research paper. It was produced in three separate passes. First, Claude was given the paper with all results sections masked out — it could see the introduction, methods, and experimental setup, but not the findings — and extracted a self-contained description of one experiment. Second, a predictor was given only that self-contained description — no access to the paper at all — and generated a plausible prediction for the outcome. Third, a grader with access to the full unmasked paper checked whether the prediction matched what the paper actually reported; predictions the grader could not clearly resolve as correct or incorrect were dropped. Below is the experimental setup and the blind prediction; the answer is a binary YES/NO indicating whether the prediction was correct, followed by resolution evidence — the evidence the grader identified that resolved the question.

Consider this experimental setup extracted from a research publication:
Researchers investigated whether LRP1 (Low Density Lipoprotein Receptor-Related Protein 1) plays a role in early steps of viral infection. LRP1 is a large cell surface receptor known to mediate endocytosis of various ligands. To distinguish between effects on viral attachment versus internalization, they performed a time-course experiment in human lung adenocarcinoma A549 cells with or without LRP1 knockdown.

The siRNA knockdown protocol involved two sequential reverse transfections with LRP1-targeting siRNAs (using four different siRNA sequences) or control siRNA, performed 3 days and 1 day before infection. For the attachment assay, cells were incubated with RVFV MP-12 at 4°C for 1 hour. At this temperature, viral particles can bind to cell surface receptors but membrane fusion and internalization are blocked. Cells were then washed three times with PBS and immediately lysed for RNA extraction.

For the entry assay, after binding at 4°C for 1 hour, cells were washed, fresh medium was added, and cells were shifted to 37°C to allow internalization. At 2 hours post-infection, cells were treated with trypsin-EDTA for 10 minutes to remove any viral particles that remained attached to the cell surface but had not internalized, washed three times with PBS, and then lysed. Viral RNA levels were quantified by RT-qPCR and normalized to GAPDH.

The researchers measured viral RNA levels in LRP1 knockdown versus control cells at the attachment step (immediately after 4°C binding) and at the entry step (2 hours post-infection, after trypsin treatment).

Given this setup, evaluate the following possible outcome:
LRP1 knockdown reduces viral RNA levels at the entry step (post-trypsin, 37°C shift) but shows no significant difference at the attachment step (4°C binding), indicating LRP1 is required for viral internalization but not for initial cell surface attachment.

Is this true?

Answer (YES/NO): NO